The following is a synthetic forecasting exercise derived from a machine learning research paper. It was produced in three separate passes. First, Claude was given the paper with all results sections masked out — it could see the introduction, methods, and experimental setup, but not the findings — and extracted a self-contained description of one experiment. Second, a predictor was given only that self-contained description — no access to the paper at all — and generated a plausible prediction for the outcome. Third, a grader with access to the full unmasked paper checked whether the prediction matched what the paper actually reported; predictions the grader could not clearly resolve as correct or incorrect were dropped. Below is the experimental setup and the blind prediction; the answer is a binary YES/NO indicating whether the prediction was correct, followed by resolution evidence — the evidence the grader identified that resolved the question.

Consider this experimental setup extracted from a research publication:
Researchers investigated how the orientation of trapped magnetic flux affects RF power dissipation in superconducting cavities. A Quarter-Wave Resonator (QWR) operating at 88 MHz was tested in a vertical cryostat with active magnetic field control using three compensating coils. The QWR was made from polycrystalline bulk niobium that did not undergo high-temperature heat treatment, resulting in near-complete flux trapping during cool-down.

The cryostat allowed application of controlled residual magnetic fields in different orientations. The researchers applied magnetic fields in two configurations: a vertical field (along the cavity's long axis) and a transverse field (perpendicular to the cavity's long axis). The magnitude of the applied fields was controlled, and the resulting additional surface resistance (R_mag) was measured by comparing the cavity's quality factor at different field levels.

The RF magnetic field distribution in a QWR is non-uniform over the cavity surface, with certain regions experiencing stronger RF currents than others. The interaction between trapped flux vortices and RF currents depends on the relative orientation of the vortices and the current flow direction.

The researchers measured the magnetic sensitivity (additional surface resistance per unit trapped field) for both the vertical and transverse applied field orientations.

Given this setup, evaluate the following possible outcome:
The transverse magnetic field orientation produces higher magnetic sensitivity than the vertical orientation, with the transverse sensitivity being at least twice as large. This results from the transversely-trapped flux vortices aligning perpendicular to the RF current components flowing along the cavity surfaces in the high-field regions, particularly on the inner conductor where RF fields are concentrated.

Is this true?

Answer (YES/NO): YES